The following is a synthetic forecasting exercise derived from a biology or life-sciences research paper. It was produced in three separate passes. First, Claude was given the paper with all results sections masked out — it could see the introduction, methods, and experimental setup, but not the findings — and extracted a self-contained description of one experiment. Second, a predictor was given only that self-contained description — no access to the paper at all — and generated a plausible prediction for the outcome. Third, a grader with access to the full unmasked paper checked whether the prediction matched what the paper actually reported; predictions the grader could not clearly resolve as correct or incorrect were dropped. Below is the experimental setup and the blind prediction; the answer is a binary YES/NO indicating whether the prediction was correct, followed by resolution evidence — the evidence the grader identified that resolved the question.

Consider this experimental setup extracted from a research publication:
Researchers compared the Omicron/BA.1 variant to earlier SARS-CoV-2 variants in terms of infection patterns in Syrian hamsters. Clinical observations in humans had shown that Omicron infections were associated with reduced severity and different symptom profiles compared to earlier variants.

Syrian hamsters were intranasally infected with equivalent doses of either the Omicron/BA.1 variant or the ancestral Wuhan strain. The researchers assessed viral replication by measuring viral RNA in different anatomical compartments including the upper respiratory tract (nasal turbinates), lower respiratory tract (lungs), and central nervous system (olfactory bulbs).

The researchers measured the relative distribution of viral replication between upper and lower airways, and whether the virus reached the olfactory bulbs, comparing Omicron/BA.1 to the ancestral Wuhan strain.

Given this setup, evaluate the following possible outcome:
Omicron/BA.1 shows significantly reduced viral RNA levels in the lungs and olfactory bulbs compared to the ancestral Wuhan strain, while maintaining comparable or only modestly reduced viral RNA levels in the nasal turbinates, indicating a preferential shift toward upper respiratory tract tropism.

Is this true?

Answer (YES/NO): NO